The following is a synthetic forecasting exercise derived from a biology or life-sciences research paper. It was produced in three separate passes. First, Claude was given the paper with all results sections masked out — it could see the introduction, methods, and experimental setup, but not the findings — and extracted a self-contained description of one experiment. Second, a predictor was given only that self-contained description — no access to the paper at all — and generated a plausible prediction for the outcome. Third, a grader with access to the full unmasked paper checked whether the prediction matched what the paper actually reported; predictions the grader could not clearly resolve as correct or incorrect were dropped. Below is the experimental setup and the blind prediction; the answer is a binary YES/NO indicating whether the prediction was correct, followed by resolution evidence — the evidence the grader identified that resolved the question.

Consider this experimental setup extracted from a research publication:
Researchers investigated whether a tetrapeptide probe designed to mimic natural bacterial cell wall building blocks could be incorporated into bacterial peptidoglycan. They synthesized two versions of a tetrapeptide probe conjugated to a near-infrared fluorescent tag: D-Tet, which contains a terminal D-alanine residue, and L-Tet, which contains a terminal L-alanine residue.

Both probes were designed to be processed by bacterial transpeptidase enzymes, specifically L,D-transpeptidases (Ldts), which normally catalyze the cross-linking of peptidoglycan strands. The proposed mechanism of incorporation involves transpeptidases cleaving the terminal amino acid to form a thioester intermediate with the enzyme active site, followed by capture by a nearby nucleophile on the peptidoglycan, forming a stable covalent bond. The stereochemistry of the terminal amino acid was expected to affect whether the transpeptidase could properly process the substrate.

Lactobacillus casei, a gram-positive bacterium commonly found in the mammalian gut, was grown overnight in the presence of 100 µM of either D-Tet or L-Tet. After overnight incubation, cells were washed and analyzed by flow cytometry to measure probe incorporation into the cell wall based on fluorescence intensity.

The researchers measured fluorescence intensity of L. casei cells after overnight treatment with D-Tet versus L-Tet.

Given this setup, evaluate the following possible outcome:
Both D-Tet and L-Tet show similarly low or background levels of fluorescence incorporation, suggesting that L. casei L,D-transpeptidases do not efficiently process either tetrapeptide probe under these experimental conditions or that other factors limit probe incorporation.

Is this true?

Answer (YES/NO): NO